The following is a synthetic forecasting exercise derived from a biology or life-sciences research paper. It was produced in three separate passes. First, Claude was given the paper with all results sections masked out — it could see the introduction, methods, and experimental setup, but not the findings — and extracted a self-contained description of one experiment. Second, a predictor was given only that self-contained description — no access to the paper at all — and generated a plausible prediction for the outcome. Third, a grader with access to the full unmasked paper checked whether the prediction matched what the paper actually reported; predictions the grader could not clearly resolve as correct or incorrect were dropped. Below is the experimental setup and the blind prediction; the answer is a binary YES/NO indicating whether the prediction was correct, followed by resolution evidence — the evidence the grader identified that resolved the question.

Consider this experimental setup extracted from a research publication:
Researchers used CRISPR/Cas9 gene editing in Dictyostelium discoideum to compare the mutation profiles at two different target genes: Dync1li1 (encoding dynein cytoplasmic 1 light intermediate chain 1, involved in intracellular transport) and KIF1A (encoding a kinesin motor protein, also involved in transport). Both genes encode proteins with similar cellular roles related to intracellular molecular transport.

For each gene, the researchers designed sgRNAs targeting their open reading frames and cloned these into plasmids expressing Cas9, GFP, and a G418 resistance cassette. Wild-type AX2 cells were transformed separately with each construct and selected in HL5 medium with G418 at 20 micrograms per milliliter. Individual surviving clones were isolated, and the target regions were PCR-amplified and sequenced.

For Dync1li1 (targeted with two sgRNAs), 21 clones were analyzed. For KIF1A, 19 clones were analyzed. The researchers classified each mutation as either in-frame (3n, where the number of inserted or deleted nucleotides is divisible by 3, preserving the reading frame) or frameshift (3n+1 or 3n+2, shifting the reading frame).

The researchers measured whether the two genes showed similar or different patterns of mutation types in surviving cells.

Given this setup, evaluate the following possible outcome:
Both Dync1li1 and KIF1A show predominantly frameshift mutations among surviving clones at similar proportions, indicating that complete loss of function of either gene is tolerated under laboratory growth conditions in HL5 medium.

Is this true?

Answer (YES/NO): NO